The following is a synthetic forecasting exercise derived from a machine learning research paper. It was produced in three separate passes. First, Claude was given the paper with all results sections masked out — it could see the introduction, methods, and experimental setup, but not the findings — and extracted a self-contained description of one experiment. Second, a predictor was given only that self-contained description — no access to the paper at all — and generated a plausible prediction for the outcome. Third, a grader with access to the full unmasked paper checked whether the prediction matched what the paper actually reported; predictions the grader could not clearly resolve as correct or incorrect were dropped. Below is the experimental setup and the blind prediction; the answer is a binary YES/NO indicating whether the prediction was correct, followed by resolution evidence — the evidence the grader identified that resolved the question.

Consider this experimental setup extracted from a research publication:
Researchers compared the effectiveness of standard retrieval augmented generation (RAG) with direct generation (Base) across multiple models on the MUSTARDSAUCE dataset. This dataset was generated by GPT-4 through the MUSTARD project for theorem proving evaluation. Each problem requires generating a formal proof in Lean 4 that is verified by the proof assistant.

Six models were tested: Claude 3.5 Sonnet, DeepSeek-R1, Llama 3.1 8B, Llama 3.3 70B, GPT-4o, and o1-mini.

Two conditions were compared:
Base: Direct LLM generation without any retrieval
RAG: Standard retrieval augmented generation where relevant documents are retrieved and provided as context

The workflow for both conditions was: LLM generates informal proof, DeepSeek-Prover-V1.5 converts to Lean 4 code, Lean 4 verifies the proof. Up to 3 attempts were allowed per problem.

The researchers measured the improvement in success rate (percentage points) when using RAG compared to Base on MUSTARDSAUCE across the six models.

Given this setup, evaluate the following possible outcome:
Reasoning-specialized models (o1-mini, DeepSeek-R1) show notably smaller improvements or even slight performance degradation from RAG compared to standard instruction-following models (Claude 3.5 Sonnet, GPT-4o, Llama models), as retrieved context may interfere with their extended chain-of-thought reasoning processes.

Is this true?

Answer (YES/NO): NO